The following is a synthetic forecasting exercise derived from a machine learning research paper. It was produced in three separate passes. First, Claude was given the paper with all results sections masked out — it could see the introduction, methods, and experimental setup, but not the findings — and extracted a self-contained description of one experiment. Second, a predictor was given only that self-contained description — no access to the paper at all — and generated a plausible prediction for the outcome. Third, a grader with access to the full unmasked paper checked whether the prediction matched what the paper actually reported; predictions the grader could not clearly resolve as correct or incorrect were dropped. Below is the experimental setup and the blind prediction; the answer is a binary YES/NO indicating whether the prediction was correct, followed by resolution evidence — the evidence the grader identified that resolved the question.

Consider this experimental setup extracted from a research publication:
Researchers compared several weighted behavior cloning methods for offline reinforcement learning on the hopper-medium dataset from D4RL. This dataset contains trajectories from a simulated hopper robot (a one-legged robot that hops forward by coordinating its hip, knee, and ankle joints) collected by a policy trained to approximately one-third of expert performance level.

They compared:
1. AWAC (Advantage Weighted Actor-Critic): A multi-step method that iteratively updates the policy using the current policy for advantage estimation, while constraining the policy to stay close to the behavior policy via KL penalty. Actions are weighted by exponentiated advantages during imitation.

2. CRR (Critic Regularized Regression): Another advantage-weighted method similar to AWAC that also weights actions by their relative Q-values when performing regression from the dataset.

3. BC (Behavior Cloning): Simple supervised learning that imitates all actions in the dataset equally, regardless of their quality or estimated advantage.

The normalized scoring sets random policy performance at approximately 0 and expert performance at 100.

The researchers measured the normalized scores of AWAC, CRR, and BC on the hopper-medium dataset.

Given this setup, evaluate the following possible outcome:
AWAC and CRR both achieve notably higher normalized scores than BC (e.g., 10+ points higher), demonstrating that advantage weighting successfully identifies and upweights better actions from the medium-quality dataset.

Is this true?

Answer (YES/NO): NO